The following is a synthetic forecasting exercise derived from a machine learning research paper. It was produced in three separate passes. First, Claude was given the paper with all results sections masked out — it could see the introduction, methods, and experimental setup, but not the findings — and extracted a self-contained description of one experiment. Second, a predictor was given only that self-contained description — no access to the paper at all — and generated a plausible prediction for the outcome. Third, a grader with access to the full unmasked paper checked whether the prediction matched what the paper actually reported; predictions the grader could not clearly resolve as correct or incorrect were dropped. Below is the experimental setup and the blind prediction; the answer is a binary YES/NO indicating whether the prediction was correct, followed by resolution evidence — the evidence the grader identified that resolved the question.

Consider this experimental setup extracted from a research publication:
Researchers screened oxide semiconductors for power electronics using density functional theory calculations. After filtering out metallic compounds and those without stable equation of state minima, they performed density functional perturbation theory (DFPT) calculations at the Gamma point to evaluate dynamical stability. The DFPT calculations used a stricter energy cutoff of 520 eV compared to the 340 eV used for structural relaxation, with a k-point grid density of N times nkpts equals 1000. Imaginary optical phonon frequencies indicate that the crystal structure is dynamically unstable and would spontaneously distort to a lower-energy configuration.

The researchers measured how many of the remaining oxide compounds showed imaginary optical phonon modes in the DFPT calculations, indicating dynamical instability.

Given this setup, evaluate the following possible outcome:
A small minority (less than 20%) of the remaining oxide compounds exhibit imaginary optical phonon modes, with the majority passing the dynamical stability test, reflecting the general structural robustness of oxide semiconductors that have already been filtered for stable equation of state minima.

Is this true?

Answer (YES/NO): YES